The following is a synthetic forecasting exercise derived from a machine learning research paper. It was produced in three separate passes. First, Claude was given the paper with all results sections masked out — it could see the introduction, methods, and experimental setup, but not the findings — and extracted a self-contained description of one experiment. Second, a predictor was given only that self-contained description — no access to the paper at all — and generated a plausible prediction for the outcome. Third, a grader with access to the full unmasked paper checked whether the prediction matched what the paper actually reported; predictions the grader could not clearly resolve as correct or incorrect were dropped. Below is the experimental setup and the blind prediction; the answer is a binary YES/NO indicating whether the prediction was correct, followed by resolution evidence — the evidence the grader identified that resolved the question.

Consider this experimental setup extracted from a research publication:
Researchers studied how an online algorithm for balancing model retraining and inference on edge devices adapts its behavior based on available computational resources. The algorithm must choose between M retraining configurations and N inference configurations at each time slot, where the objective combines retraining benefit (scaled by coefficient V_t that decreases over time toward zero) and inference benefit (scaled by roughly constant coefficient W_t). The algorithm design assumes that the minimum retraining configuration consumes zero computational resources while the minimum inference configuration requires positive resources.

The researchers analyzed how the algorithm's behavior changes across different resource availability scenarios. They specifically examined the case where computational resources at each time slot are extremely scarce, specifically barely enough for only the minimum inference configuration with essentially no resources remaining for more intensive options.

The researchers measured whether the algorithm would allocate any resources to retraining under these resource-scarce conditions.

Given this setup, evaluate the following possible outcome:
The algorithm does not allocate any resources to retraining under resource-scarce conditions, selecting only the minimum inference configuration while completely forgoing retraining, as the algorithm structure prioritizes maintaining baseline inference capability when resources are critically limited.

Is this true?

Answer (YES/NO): NO